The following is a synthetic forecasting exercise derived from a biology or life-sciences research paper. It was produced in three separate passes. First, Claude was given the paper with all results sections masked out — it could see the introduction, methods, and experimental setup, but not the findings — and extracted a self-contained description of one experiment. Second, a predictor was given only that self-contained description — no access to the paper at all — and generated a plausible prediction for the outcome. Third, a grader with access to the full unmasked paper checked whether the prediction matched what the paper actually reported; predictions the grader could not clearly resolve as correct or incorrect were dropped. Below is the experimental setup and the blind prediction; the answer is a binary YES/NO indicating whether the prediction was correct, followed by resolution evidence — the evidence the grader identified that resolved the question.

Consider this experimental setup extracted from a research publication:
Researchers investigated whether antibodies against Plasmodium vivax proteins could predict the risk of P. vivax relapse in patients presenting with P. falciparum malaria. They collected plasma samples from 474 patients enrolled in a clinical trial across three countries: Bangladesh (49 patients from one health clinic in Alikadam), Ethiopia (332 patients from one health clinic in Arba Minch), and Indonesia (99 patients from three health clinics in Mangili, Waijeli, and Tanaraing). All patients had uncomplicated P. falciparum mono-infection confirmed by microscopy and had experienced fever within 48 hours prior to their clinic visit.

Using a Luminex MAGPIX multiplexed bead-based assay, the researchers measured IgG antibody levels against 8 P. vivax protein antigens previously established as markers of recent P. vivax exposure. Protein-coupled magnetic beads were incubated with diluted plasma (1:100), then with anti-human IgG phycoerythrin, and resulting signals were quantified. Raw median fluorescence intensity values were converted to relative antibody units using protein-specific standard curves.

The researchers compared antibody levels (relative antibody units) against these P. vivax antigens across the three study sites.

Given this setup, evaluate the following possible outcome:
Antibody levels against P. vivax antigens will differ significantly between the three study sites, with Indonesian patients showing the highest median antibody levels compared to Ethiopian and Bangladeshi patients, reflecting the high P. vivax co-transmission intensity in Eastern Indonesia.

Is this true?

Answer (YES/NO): NO